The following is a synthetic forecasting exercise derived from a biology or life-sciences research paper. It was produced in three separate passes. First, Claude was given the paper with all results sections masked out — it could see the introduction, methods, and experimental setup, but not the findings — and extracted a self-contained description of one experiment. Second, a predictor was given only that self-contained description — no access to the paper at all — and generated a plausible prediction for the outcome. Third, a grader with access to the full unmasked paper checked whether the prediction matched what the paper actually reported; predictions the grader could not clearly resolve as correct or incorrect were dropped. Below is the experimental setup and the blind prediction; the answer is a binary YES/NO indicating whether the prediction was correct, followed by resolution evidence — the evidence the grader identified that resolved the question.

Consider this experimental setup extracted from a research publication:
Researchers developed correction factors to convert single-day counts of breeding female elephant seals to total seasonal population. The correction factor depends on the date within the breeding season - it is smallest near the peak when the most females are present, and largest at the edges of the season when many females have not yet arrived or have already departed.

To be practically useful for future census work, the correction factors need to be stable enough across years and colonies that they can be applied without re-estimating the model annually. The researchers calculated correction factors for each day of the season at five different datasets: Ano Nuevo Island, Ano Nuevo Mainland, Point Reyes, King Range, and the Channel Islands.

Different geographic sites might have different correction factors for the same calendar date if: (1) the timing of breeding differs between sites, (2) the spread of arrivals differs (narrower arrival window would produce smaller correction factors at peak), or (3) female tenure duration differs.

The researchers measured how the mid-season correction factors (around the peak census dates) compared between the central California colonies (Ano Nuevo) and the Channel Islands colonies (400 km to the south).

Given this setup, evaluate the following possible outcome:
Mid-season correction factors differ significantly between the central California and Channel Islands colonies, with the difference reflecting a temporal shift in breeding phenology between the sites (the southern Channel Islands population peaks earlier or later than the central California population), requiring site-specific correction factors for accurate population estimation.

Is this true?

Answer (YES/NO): NO